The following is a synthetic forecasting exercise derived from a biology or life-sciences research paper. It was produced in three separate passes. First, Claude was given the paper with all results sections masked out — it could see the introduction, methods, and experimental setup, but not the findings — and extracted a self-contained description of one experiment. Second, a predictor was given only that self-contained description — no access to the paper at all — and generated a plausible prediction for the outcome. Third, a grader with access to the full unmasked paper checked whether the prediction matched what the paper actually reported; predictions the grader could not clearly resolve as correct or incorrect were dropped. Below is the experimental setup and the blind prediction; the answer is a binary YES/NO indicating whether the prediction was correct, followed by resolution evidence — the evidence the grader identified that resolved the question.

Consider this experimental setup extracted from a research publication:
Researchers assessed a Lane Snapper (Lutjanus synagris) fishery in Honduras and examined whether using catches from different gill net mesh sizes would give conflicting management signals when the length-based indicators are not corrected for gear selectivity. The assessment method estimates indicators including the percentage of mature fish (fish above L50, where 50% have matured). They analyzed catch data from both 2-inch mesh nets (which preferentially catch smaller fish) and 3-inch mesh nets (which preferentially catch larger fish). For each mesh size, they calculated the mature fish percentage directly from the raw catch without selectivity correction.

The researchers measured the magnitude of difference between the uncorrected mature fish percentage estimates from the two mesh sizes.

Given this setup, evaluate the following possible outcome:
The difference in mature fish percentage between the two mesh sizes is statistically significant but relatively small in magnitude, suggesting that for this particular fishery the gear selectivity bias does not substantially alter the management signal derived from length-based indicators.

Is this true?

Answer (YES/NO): NO